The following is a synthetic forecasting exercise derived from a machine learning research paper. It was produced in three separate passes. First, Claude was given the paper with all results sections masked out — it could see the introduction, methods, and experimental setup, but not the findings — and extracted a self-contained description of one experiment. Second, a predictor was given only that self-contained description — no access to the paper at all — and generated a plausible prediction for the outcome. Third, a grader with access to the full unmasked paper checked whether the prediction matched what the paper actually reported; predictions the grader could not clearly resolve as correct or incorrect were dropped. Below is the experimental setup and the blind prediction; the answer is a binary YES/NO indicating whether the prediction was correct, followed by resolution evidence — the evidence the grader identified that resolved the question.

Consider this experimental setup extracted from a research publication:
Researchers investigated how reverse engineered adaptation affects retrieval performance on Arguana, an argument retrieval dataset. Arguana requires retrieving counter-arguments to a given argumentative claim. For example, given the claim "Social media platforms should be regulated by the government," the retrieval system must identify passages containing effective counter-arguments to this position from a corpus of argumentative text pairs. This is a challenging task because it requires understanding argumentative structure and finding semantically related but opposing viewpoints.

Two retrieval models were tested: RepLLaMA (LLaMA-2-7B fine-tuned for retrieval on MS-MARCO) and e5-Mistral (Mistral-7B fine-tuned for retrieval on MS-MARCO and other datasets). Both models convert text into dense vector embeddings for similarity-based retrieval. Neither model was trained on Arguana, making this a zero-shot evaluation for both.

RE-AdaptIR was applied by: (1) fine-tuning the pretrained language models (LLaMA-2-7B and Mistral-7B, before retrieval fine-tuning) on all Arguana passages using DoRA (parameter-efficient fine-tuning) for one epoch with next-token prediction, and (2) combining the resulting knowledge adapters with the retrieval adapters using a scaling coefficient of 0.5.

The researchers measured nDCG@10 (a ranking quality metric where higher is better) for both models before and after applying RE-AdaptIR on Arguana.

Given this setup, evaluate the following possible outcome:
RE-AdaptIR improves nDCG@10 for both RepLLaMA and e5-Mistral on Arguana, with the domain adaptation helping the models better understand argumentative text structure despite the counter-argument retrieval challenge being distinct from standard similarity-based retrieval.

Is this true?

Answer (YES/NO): YES